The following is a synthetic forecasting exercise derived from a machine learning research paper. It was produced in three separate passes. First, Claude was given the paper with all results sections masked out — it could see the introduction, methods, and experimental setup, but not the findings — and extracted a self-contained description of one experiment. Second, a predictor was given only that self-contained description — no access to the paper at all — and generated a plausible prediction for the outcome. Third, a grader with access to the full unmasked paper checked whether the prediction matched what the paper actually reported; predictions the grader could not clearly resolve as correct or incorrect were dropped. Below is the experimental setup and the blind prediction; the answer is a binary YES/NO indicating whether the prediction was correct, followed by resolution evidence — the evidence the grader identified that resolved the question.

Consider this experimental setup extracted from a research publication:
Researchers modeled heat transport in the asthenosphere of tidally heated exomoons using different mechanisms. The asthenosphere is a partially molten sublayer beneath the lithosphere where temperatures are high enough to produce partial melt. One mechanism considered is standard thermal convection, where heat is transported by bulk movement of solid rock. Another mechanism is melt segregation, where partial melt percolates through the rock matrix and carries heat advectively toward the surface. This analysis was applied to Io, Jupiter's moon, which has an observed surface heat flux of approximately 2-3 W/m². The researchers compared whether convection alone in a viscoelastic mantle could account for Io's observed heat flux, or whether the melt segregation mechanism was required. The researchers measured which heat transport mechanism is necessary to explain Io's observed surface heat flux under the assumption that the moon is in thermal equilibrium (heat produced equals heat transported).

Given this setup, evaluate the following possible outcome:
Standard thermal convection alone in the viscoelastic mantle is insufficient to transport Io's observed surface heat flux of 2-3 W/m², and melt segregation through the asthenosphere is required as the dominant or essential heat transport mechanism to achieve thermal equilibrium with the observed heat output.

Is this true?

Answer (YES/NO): YES